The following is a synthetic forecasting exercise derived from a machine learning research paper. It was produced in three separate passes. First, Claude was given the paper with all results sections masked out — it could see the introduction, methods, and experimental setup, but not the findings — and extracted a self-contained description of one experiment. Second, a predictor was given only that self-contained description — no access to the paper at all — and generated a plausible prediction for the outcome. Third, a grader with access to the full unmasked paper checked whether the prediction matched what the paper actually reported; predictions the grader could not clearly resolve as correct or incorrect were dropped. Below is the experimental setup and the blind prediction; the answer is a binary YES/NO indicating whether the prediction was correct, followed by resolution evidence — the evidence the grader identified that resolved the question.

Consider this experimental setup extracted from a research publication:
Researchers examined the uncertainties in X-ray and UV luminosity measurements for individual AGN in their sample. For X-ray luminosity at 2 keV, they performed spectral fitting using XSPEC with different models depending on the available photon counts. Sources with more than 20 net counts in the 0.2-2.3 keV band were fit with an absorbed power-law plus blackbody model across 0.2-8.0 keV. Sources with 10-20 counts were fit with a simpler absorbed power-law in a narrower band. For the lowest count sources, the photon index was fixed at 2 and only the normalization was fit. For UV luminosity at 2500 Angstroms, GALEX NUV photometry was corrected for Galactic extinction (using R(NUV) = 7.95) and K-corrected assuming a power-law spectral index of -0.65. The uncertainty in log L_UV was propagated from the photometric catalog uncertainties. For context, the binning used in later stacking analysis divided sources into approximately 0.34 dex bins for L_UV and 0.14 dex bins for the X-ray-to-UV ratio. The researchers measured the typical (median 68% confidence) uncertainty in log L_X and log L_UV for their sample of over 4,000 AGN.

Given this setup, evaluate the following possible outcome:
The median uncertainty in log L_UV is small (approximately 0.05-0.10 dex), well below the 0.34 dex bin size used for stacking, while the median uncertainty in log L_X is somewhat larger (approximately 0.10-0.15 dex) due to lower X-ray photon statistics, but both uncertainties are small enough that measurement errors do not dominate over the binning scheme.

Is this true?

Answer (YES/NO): NO